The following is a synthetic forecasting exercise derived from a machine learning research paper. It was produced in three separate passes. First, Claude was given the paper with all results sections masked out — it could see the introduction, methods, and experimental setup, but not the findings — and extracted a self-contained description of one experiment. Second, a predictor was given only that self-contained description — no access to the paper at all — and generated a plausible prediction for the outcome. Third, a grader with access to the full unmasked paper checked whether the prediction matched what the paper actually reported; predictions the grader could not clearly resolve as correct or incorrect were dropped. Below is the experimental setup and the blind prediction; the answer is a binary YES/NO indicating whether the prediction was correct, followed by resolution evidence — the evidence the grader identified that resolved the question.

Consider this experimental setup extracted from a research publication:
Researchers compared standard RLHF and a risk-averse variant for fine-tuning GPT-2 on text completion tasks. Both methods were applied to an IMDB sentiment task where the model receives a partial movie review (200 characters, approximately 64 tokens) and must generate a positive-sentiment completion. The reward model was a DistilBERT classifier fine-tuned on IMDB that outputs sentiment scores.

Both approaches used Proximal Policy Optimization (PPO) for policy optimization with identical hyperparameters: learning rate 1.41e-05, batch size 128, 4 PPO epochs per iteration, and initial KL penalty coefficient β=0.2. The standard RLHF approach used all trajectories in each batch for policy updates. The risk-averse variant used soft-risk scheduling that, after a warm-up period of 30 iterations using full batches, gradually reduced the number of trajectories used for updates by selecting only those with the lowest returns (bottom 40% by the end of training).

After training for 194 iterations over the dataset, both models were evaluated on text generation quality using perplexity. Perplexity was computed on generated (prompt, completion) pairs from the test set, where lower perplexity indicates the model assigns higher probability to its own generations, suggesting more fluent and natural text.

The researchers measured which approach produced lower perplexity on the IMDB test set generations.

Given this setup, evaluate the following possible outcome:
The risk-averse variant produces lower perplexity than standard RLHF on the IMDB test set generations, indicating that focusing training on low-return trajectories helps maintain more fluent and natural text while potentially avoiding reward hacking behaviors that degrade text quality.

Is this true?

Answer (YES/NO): NO